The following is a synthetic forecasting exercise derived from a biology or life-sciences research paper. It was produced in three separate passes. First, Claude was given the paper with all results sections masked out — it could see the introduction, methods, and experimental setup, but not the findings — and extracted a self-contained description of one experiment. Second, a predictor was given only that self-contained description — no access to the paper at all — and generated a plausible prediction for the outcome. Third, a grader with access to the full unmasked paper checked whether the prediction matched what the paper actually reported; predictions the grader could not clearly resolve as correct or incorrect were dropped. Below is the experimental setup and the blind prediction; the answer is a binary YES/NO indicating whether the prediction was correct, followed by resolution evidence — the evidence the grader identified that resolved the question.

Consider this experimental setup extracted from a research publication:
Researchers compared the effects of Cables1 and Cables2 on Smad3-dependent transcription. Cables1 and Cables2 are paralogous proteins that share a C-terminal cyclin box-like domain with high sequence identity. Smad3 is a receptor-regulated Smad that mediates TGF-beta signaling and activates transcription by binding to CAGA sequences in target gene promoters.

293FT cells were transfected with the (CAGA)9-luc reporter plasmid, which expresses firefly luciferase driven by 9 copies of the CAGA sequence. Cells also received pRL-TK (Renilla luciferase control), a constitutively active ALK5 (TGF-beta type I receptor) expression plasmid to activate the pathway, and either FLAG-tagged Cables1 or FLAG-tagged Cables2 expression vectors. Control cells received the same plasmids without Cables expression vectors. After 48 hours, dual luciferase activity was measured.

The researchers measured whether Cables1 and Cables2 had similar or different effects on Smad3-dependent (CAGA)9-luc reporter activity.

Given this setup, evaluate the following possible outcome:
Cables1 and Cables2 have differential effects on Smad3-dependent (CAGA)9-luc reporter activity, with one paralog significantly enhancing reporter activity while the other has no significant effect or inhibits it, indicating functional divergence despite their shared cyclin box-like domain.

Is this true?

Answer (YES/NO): NO